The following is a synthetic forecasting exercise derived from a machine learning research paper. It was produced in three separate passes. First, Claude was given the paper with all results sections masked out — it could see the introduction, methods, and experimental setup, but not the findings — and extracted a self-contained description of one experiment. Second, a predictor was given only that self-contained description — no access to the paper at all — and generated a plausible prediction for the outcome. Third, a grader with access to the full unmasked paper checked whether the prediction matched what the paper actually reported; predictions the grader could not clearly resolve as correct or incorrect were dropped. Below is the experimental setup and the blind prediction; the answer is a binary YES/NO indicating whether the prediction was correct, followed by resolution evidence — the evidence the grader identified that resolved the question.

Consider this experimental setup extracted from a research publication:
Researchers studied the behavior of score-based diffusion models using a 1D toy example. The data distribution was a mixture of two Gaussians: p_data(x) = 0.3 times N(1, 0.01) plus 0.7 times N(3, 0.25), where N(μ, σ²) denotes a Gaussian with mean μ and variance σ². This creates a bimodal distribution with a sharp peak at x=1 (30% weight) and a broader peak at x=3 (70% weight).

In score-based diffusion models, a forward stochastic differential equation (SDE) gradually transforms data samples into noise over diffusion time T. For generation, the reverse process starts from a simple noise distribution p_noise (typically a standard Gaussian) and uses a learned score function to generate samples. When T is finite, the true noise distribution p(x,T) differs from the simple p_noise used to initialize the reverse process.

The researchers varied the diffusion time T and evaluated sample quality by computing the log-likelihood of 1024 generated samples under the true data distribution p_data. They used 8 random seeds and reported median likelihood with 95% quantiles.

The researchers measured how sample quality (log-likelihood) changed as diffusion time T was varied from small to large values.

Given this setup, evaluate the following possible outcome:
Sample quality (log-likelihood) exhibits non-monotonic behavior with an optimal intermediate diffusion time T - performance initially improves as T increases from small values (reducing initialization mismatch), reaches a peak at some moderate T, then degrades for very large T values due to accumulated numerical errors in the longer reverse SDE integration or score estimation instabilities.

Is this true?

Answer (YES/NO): YES